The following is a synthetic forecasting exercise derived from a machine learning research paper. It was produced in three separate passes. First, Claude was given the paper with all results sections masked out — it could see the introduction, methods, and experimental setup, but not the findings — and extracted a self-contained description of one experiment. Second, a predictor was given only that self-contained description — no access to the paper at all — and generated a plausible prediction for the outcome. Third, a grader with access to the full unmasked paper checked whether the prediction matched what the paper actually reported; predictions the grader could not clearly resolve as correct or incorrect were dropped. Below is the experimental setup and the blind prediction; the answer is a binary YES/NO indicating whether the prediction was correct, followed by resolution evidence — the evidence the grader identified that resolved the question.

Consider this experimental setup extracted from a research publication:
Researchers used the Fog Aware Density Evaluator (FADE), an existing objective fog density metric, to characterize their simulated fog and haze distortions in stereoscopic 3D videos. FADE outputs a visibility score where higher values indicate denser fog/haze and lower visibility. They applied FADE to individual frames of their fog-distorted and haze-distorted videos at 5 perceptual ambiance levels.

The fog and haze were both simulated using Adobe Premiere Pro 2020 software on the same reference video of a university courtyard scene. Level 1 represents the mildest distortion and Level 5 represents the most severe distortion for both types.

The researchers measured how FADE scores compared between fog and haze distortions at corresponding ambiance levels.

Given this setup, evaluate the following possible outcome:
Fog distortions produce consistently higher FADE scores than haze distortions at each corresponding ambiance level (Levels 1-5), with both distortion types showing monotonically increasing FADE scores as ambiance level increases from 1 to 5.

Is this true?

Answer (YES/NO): YES